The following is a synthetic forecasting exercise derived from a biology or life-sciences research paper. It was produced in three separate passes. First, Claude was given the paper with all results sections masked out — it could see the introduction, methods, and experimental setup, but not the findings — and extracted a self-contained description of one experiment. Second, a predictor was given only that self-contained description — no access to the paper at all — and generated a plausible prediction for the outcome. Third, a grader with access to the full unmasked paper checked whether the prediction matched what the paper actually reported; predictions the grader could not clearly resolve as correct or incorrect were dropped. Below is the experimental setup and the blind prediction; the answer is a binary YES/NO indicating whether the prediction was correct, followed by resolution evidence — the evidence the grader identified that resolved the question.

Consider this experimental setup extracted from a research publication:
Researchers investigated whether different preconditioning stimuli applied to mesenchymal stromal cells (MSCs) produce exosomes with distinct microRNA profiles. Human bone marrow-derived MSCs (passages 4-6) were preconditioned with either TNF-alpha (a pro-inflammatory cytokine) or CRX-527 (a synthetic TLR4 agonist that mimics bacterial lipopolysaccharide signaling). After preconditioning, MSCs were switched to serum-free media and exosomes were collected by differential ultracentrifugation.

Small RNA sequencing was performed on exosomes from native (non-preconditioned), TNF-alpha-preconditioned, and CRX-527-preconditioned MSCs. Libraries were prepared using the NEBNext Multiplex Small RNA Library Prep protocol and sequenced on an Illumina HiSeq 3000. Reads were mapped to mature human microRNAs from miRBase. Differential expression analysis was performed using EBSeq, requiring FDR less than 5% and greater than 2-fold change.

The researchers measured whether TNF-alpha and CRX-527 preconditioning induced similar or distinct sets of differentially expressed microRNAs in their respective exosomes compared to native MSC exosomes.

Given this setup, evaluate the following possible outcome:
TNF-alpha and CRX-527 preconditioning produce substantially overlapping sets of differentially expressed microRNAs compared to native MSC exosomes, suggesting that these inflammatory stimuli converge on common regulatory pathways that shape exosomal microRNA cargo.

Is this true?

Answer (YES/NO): NO